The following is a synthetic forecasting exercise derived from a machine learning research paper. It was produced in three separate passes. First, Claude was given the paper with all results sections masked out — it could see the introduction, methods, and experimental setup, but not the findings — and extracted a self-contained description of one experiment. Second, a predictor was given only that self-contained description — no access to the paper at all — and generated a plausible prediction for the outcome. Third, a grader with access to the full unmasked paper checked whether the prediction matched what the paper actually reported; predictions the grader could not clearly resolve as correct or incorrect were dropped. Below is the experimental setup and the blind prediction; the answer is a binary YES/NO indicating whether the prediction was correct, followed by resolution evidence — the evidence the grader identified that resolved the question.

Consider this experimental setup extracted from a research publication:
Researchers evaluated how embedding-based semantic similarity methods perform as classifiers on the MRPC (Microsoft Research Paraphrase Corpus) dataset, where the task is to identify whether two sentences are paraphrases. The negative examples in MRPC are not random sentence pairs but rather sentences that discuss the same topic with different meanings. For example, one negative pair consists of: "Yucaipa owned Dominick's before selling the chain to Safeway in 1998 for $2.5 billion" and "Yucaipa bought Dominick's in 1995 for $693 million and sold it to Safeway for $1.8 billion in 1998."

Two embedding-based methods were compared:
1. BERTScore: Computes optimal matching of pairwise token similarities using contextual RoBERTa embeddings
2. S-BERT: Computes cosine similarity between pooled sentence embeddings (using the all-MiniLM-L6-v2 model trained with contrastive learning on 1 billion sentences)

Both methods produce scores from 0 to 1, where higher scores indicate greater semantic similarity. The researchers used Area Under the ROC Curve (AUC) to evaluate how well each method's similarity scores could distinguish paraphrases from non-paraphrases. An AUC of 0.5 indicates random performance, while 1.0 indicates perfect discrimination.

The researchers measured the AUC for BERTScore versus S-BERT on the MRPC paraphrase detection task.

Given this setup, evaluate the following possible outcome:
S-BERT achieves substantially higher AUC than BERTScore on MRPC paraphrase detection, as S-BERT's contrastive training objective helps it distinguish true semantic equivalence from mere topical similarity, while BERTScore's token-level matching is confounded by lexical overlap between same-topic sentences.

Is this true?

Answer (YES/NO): YES